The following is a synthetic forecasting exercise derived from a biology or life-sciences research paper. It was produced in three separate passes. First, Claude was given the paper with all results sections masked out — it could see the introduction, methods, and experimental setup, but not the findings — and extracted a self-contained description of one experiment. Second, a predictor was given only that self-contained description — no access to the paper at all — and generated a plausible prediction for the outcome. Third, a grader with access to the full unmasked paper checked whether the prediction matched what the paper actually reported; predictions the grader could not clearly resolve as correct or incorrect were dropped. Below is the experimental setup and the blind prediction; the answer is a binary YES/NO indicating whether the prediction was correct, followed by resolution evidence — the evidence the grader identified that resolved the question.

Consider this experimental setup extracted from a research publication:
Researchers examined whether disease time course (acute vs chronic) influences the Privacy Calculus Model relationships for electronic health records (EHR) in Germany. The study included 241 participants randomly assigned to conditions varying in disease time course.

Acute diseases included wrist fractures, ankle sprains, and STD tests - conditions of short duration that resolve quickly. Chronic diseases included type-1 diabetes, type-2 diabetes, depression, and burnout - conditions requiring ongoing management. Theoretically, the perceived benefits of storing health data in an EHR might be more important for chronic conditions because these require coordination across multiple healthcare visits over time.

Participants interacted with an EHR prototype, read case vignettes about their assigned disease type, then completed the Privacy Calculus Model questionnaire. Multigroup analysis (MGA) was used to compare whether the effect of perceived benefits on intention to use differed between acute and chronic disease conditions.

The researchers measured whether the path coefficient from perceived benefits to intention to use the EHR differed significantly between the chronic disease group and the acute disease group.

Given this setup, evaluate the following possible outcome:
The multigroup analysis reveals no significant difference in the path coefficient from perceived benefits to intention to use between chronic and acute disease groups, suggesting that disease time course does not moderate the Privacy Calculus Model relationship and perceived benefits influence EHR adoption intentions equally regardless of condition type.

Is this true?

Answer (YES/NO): NO